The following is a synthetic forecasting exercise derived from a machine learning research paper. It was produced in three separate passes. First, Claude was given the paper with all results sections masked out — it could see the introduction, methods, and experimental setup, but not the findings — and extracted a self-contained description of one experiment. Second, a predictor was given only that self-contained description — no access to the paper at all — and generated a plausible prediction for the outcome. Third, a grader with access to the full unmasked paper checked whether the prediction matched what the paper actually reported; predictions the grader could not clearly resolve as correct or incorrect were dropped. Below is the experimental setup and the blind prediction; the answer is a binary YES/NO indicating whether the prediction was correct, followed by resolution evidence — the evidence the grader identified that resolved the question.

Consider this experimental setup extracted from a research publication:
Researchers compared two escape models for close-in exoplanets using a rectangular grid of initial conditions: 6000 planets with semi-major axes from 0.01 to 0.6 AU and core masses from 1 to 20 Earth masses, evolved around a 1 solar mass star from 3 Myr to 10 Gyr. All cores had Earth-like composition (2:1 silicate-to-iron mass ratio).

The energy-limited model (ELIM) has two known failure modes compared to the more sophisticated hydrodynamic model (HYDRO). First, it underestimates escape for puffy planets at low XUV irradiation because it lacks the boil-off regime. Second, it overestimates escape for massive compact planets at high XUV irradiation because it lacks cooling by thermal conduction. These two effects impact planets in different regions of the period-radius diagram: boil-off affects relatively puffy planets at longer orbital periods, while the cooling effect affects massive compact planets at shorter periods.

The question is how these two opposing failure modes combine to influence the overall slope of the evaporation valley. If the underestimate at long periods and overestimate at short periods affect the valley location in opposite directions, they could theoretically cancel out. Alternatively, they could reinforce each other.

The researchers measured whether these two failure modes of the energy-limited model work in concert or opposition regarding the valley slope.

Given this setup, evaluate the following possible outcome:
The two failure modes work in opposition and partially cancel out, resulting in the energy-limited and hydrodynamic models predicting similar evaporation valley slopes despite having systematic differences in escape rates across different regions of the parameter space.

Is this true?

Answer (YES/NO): NO